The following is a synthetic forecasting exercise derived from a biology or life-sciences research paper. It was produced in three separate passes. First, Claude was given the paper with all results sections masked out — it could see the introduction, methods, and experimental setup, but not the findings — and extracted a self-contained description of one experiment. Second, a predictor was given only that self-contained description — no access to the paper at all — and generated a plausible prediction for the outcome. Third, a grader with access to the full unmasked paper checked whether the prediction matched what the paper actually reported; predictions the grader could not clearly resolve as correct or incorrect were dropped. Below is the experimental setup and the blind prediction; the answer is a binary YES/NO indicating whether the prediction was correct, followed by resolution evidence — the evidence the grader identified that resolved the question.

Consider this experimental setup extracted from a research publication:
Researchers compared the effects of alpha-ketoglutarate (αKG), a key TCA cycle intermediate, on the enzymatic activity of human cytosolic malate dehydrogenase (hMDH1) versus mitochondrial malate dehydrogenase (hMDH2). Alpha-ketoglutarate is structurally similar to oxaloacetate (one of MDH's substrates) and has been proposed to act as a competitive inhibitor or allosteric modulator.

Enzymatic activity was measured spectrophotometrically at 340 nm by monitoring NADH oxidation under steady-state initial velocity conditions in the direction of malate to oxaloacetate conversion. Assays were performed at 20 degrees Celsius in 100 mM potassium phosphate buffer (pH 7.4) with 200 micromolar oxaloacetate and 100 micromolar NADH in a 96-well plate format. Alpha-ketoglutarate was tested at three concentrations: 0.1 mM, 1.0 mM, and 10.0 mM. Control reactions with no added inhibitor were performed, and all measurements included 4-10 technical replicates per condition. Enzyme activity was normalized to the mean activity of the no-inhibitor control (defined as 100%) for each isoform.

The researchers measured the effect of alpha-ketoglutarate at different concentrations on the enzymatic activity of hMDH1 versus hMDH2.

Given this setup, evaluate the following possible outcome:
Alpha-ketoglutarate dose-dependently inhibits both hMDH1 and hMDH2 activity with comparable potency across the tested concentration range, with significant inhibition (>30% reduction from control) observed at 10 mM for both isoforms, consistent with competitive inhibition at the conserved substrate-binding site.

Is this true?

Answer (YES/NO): NO